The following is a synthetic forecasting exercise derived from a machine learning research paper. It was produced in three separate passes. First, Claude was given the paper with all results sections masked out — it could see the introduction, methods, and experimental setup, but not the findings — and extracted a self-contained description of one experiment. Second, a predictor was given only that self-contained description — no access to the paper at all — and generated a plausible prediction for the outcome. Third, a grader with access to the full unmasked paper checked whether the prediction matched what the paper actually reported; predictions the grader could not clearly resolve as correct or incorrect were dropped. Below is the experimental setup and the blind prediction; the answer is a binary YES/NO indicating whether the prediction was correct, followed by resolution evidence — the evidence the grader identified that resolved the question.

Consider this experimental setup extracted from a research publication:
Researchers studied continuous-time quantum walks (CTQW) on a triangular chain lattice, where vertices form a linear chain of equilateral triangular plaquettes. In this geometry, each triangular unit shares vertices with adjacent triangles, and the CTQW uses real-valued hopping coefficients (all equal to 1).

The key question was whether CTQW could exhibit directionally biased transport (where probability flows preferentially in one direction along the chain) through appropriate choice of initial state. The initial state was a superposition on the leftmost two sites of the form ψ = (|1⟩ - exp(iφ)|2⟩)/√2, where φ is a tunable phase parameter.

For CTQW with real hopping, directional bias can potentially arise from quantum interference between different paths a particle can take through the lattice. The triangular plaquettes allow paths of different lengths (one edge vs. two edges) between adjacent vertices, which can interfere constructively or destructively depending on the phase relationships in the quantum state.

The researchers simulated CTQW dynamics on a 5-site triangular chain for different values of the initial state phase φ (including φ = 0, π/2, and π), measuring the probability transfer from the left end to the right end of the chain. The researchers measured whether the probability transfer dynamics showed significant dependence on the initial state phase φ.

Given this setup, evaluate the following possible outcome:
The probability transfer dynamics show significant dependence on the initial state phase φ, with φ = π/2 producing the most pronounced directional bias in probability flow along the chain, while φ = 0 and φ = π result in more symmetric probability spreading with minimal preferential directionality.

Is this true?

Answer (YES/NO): YES